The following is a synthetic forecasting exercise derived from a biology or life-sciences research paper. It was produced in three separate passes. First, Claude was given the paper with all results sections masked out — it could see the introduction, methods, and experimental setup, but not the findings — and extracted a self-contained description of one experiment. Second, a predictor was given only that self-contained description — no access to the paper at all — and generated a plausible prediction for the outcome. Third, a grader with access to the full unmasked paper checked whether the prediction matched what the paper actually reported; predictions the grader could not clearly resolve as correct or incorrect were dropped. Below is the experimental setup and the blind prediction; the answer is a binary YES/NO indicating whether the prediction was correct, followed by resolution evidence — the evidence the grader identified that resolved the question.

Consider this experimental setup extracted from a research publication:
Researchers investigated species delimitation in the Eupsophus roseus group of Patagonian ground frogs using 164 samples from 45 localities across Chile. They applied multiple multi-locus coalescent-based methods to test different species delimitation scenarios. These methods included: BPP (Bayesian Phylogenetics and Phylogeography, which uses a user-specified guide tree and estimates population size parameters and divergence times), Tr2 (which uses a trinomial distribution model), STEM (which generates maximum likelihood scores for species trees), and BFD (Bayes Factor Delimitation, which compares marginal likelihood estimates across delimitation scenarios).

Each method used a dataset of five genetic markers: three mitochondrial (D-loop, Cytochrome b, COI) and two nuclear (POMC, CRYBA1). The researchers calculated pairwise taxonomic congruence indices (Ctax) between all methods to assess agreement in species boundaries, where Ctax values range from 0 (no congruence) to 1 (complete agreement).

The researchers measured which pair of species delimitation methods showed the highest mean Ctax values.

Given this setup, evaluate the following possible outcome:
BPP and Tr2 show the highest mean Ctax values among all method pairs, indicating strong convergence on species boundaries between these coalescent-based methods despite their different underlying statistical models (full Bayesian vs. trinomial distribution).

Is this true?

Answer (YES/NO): YES